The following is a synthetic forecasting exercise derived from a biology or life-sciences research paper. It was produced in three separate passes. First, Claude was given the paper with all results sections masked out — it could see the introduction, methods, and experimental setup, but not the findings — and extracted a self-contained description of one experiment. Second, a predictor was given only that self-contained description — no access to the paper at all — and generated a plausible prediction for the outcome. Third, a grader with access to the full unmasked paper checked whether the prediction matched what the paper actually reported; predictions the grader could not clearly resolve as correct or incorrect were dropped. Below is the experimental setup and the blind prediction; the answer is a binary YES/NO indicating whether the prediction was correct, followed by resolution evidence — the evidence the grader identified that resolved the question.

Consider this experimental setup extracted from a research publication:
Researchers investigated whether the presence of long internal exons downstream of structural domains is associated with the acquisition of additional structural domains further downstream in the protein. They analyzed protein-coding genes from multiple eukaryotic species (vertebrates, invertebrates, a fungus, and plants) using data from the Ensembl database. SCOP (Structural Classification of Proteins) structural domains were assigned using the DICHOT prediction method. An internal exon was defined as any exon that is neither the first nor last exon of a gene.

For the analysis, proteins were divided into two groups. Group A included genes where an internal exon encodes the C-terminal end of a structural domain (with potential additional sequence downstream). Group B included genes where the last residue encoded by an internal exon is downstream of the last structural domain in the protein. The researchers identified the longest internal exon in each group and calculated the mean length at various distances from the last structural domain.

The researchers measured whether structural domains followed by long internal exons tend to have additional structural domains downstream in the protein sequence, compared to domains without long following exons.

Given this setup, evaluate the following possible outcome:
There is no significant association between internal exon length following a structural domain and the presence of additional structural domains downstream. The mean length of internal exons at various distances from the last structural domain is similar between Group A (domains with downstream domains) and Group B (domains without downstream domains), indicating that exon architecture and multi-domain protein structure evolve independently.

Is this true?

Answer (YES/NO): NO